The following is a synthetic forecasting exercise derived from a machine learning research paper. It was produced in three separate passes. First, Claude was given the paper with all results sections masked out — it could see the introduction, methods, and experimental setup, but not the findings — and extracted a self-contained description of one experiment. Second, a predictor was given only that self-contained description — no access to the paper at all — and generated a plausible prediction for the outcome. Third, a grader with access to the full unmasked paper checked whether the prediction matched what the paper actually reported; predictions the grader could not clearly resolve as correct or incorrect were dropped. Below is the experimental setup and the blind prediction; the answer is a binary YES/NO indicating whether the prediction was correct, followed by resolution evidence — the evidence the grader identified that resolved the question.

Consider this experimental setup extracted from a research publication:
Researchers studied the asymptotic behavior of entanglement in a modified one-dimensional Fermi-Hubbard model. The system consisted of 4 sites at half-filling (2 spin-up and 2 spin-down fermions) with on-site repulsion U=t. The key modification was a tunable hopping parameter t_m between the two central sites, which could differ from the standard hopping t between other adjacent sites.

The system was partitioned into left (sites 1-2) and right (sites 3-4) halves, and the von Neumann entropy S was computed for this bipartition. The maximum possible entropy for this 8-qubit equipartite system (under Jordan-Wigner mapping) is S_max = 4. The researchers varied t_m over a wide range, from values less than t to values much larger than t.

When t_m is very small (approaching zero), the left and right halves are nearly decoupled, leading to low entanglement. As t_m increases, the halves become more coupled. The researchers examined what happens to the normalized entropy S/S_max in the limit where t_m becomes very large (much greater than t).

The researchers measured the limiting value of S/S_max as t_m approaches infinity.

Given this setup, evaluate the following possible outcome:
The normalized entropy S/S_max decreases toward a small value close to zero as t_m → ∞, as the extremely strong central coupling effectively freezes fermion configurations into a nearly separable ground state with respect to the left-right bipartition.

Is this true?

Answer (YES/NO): NO